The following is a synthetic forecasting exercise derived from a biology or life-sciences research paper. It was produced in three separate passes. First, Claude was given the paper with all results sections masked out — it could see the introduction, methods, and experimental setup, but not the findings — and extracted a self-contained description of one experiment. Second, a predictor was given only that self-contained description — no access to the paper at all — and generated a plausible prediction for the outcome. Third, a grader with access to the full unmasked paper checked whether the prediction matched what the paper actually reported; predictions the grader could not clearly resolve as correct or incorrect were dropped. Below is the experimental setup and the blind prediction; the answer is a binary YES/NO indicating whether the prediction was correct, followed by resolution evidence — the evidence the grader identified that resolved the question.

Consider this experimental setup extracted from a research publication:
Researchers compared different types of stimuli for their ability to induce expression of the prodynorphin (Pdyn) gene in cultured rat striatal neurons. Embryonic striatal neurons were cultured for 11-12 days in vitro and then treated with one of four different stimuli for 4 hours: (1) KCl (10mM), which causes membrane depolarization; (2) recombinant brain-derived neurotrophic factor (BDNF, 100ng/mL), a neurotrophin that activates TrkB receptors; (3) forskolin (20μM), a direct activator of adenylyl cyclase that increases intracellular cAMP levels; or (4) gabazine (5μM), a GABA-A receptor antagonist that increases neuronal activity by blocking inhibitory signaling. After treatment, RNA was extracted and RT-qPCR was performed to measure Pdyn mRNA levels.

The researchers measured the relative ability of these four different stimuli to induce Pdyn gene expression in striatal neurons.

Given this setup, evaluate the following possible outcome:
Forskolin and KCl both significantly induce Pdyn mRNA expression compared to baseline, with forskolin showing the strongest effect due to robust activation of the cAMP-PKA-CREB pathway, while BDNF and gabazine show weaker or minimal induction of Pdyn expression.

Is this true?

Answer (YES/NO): NO